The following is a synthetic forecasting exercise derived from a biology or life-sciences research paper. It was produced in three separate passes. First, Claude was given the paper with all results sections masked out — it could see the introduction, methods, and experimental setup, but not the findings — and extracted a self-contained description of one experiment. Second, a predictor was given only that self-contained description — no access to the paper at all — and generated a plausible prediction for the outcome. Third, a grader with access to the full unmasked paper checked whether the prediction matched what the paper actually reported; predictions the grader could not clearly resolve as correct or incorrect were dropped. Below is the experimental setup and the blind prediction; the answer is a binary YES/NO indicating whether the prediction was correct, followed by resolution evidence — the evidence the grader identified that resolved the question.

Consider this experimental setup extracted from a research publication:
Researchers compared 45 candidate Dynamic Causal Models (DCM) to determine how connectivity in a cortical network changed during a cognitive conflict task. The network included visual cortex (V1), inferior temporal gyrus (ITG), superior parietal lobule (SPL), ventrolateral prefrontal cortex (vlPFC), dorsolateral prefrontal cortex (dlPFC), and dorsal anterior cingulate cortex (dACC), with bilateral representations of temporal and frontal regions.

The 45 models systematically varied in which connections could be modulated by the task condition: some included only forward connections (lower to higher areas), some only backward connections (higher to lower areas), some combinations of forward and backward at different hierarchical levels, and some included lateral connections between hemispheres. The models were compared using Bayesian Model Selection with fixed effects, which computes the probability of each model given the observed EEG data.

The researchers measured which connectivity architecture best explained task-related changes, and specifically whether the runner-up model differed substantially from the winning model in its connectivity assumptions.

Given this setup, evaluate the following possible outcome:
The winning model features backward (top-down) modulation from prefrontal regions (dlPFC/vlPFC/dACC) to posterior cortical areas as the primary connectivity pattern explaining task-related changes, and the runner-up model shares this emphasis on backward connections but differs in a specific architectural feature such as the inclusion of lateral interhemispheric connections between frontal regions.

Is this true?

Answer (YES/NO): NO